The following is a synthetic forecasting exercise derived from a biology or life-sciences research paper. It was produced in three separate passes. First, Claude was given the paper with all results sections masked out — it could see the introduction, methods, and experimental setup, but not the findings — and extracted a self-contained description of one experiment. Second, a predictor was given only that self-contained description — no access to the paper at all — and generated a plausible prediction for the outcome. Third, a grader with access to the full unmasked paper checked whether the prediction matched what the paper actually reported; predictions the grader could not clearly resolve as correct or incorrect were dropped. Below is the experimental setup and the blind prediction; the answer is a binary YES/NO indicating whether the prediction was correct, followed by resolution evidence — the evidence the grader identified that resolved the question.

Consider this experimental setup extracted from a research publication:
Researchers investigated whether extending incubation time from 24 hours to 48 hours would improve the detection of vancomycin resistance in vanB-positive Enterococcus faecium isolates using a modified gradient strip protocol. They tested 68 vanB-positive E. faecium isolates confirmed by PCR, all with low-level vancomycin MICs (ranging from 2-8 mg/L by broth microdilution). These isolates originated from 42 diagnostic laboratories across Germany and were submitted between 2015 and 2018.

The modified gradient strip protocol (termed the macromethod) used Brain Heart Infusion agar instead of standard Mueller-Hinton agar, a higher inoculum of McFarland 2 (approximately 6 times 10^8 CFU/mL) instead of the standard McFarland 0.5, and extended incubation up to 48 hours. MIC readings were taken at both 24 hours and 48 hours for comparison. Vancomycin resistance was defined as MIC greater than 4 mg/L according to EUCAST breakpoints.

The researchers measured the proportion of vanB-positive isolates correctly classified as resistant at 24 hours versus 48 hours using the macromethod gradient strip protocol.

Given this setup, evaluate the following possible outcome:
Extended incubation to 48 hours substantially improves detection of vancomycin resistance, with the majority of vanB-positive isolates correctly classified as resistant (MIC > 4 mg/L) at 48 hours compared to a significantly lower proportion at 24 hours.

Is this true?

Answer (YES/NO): NO